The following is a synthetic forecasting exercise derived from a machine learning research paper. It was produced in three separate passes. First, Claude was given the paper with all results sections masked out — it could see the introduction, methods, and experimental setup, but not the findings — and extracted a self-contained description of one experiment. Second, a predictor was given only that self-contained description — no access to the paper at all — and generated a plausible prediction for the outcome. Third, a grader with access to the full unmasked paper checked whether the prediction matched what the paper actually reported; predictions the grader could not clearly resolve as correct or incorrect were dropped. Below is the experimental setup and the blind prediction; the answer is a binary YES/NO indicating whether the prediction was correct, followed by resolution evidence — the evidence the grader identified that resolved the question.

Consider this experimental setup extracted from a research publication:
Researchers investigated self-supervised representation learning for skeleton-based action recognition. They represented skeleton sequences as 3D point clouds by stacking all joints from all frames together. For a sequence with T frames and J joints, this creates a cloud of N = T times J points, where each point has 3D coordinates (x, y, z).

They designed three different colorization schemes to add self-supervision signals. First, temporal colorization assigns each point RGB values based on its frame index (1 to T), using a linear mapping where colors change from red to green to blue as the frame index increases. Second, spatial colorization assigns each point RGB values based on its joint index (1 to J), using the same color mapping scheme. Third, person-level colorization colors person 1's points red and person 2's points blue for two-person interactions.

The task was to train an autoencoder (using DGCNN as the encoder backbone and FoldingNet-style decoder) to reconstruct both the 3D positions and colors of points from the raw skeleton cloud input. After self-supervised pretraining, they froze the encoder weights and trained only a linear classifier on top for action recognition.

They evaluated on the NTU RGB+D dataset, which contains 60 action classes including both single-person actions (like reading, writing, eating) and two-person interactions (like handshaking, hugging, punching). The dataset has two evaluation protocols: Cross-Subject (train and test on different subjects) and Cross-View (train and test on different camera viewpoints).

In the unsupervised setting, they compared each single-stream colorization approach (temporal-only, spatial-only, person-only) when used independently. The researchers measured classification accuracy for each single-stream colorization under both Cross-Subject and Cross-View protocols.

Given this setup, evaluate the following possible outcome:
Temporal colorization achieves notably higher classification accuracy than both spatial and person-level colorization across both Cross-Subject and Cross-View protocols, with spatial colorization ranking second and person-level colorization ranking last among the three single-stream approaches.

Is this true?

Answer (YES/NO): YES